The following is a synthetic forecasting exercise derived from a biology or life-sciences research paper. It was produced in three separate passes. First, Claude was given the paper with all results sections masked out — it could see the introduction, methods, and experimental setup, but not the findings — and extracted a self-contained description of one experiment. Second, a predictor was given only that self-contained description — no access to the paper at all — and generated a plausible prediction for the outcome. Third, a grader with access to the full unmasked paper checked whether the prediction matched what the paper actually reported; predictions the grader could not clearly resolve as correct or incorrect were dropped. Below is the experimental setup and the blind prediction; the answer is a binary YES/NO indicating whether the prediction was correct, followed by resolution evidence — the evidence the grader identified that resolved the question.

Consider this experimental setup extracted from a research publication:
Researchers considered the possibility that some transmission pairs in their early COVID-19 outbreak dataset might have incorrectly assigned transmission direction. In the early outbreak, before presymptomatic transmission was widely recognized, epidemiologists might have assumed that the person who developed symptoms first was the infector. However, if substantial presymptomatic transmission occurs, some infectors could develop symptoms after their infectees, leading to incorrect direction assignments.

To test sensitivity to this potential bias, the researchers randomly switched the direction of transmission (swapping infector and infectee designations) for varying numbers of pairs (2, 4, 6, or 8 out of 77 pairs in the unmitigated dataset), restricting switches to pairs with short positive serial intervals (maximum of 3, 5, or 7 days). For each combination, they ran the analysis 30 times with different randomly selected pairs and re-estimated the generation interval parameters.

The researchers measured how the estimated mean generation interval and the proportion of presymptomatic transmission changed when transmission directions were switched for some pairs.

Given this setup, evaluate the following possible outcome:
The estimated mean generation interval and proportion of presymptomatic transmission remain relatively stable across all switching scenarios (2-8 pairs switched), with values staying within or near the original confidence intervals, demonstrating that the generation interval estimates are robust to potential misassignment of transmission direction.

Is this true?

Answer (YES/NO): NO